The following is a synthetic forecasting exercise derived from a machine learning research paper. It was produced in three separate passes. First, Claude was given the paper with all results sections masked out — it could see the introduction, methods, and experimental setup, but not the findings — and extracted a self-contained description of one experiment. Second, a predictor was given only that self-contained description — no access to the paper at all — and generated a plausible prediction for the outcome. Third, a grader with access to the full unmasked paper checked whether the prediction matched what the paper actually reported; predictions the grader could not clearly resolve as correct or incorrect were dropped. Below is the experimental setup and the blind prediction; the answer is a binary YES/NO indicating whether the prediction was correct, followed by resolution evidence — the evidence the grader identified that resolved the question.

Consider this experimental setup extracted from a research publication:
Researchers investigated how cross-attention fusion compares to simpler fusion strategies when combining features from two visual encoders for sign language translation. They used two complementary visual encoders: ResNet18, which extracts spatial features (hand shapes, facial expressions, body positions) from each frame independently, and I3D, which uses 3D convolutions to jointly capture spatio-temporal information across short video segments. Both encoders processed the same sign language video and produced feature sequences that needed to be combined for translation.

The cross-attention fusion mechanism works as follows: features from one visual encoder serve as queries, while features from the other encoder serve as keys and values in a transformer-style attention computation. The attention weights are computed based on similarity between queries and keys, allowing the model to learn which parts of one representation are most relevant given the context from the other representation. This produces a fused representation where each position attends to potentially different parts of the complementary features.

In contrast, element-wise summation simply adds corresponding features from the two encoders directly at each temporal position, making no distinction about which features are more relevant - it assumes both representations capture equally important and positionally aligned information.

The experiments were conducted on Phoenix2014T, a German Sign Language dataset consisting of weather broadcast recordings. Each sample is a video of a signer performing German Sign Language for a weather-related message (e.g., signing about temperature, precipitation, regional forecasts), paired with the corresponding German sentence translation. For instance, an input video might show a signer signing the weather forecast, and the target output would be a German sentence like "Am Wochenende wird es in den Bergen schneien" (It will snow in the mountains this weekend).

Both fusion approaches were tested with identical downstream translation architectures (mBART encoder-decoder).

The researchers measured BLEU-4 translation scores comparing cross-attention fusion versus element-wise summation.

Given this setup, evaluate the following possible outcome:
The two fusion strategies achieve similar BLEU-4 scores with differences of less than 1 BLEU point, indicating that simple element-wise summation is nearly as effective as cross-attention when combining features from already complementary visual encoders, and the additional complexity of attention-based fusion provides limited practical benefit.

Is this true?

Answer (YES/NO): YES